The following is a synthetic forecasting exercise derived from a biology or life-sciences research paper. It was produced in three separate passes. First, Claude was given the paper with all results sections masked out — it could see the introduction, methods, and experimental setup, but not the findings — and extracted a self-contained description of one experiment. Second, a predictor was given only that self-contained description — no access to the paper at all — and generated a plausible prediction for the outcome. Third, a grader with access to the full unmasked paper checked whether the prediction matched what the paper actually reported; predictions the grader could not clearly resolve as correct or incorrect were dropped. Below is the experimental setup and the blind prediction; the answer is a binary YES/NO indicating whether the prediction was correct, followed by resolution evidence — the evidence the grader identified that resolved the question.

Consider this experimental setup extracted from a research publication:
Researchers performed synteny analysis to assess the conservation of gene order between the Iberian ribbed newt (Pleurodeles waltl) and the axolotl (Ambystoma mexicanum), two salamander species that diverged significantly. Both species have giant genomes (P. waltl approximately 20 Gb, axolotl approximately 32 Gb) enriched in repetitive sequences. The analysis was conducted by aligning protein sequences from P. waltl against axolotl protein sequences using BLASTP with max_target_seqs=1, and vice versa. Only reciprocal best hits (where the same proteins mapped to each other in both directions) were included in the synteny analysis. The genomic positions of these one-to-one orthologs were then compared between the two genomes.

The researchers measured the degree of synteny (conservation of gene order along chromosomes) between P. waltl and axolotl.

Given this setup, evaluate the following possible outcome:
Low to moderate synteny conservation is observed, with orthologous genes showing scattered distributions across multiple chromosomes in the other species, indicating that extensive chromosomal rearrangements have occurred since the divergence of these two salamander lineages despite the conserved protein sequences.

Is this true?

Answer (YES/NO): NO